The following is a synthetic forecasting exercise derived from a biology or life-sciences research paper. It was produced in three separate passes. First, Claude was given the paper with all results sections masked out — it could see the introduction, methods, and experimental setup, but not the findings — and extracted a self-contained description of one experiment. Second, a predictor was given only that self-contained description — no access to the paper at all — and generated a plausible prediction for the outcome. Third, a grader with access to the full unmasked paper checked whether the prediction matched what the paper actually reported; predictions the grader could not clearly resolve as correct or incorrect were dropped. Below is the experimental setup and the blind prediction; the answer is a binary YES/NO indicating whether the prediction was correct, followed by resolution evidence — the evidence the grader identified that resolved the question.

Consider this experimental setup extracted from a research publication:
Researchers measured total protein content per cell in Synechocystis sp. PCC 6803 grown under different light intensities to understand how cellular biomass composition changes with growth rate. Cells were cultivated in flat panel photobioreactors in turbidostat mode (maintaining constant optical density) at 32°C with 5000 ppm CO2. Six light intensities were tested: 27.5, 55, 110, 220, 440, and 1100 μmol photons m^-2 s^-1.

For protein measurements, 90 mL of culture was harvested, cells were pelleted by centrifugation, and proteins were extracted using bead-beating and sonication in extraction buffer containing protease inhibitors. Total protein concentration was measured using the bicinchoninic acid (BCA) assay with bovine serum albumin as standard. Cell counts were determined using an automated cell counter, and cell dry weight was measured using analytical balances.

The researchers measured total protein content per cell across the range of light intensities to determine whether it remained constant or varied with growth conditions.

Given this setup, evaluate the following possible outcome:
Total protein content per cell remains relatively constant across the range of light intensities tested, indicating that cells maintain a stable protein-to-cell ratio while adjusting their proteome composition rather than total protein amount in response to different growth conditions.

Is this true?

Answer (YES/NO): YES